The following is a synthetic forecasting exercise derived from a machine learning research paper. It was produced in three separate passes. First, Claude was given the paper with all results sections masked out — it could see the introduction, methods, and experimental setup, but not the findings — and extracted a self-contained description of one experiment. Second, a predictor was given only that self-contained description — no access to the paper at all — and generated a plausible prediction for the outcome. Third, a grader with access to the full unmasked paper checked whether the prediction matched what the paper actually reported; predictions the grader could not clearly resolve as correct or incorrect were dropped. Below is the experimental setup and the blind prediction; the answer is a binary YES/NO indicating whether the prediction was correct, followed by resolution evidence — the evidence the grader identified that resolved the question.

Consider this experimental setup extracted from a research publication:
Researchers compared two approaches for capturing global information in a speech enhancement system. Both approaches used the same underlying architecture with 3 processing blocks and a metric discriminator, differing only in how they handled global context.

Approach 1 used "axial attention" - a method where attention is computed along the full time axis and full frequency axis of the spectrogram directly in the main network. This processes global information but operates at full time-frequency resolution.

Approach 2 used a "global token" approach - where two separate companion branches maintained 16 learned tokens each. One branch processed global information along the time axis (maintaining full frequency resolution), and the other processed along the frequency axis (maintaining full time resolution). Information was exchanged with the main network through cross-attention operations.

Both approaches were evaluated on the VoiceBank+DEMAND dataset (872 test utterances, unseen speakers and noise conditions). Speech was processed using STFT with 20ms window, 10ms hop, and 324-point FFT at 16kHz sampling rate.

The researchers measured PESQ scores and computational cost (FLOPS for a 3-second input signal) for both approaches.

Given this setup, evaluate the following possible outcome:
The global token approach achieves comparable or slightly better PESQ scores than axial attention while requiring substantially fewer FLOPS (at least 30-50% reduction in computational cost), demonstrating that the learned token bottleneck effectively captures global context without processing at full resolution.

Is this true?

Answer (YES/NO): NO